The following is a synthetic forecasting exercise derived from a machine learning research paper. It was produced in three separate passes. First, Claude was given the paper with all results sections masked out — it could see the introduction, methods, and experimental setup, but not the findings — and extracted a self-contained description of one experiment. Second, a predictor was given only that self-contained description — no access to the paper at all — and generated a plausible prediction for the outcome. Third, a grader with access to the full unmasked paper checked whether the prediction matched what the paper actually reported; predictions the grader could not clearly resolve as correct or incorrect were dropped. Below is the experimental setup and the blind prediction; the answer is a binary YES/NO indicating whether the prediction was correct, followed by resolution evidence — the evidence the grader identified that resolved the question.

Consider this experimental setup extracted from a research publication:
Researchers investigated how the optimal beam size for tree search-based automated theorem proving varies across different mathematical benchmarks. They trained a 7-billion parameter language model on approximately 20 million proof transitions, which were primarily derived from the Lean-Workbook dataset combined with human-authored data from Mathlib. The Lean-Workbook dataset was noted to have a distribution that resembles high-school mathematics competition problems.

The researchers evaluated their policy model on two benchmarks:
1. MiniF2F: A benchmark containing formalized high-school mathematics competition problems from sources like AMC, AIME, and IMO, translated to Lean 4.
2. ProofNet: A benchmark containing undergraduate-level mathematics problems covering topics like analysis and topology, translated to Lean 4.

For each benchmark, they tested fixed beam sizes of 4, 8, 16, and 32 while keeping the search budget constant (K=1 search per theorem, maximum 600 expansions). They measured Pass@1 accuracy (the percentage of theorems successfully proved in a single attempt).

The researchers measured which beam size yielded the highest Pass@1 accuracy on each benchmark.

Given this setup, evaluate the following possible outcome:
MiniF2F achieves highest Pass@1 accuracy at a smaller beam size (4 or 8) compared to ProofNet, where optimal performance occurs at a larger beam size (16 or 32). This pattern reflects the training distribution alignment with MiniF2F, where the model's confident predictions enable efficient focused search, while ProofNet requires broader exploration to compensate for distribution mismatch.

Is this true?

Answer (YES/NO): YES